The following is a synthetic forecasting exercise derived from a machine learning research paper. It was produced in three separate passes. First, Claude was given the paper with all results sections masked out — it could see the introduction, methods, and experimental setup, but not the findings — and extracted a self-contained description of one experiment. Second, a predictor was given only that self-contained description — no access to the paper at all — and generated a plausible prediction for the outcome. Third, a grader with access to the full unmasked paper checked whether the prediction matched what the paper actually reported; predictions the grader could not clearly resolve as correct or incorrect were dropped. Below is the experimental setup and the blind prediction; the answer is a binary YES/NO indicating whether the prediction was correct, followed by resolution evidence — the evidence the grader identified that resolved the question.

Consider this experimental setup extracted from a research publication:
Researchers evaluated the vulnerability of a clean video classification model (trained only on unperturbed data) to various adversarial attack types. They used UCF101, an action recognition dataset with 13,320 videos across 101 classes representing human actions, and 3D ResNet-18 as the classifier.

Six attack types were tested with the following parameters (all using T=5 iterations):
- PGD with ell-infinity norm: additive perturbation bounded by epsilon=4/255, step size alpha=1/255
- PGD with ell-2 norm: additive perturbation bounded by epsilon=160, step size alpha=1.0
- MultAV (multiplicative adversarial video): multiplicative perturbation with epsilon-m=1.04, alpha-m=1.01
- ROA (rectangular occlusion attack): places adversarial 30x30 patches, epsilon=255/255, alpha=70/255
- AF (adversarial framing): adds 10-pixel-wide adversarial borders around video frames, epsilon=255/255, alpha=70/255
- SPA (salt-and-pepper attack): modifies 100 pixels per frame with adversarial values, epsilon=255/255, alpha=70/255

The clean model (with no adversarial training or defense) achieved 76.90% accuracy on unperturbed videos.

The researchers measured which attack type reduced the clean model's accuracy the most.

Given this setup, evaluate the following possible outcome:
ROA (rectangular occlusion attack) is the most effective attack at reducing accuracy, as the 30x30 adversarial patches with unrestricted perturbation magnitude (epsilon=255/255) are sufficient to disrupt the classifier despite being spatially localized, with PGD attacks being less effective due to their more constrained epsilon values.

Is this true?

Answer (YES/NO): YES